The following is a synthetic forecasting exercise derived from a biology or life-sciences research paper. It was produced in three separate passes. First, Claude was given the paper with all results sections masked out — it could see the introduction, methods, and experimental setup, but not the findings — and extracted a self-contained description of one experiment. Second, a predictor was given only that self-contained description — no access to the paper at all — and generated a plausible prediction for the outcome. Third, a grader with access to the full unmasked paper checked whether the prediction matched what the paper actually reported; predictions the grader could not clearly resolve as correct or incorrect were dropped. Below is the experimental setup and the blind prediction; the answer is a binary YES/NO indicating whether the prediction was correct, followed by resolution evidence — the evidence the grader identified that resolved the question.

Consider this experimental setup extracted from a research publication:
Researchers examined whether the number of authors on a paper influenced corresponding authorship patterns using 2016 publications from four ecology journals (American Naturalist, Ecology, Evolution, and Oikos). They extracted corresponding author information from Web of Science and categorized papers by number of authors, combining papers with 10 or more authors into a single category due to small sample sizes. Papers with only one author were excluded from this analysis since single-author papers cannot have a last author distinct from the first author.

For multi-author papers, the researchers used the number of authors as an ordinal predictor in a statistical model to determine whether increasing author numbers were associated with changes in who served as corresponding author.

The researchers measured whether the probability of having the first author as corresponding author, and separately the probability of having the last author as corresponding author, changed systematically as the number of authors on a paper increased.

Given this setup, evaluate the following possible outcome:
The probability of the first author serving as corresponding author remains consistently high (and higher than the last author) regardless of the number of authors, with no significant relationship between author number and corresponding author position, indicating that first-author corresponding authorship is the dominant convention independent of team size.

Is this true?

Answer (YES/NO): NO